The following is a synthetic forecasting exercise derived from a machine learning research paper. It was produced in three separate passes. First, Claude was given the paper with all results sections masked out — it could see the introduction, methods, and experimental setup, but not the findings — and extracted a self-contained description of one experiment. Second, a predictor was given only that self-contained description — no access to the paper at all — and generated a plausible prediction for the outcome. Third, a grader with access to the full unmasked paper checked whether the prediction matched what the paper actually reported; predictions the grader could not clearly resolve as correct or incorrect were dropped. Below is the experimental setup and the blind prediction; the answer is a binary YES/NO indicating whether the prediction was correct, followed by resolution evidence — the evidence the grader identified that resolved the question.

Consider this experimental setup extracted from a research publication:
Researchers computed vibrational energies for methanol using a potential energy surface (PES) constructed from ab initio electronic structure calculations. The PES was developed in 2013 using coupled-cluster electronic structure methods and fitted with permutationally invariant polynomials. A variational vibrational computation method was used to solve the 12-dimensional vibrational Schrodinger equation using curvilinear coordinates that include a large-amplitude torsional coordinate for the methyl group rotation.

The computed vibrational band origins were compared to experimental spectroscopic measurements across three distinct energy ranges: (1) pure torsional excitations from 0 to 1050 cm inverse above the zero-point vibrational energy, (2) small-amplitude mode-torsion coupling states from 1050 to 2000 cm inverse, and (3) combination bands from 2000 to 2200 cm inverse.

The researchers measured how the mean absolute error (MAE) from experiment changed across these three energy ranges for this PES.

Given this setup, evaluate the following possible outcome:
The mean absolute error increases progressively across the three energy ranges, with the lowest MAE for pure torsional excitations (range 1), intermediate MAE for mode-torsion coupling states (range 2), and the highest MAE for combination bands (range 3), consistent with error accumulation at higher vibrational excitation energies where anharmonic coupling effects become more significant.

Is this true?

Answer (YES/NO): YES